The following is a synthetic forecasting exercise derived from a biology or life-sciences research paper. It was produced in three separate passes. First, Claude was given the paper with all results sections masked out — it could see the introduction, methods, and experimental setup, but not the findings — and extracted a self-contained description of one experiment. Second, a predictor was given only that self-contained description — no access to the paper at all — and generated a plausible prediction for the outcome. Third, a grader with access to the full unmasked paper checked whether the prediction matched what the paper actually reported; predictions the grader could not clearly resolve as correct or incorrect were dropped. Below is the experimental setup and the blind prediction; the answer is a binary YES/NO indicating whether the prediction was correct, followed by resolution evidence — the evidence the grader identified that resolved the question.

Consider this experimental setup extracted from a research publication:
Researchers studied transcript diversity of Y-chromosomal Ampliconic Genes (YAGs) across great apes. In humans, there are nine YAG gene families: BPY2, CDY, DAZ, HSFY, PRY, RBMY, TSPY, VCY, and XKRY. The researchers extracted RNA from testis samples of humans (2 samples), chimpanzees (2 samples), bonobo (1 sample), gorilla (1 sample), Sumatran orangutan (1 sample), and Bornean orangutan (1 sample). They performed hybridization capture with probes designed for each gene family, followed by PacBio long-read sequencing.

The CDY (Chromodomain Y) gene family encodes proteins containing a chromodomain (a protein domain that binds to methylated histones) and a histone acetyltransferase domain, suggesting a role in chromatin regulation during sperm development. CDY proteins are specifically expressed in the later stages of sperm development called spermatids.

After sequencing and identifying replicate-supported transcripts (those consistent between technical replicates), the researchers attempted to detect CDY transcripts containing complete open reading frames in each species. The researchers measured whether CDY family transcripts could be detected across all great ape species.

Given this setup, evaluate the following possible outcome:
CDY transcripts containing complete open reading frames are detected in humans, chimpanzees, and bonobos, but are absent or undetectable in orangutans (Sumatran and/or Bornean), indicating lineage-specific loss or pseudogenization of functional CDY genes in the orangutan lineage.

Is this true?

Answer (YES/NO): NO